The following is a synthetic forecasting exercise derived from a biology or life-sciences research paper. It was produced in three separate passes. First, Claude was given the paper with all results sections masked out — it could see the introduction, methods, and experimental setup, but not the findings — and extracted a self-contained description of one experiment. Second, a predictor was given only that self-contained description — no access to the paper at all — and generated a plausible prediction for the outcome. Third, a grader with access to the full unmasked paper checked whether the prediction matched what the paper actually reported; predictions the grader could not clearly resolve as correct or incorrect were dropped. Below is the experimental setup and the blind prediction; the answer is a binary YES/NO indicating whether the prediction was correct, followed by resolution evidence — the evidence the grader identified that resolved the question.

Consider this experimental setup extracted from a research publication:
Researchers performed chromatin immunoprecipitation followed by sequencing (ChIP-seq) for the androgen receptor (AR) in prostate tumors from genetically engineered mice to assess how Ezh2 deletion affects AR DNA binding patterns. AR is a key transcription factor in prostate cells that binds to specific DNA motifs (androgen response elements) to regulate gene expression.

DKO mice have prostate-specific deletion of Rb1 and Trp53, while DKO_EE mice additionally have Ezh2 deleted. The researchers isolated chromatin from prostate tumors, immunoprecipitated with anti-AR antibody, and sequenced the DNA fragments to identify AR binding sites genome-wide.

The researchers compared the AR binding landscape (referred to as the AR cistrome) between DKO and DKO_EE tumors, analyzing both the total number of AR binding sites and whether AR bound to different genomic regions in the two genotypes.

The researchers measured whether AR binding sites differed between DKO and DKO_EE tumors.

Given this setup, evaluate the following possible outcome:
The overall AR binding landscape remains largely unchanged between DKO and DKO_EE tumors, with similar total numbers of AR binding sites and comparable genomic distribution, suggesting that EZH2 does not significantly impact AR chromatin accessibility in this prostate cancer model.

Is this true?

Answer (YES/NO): NO